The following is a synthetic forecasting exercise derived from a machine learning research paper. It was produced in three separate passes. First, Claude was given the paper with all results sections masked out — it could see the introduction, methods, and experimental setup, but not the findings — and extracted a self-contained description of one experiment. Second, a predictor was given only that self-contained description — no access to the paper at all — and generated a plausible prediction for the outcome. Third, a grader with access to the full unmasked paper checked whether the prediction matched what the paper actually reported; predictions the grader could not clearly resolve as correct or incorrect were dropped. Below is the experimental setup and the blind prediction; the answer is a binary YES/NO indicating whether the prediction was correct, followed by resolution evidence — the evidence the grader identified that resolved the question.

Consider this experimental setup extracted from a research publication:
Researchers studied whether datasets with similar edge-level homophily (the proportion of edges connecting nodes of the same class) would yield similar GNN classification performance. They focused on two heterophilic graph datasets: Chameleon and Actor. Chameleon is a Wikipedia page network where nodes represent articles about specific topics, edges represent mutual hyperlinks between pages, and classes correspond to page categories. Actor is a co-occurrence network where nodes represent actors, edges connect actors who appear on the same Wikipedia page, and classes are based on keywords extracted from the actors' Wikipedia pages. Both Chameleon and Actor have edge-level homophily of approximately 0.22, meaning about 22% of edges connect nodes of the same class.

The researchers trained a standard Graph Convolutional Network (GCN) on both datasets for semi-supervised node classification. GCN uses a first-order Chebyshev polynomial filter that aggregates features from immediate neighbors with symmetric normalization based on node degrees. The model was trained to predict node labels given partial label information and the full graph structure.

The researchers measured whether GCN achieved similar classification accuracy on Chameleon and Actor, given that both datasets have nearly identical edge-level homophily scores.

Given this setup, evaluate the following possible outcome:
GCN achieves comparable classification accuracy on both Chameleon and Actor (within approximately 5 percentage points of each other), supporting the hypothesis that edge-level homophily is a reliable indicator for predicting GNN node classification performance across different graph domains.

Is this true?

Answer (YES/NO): NO